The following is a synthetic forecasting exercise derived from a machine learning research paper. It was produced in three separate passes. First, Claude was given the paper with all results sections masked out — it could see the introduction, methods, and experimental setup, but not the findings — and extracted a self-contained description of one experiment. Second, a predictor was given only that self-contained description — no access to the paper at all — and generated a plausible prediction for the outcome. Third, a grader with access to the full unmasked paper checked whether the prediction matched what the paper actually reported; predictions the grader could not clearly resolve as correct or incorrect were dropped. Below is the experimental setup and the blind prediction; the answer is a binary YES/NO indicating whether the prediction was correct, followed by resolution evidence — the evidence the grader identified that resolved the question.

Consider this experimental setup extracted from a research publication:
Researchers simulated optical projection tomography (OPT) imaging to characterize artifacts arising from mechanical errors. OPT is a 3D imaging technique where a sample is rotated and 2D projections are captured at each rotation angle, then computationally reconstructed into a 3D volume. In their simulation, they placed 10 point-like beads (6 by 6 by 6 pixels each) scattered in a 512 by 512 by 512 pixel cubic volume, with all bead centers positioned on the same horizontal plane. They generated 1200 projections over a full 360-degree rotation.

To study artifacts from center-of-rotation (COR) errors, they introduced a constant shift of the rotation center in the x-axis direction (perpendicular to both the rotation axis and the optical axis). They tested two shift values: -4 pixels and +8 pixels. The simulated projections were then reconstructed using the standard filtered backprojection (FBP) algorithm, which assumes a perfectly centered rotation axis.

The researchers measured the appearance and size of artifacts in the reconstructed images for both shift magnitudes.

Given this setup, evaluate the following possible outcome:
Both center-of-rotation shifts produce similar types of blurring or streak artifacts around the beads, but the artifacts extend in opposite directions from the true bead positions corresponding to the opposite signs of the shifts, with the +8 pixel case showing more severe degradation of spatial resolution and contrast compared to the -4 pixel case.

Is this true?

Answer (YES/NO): NO